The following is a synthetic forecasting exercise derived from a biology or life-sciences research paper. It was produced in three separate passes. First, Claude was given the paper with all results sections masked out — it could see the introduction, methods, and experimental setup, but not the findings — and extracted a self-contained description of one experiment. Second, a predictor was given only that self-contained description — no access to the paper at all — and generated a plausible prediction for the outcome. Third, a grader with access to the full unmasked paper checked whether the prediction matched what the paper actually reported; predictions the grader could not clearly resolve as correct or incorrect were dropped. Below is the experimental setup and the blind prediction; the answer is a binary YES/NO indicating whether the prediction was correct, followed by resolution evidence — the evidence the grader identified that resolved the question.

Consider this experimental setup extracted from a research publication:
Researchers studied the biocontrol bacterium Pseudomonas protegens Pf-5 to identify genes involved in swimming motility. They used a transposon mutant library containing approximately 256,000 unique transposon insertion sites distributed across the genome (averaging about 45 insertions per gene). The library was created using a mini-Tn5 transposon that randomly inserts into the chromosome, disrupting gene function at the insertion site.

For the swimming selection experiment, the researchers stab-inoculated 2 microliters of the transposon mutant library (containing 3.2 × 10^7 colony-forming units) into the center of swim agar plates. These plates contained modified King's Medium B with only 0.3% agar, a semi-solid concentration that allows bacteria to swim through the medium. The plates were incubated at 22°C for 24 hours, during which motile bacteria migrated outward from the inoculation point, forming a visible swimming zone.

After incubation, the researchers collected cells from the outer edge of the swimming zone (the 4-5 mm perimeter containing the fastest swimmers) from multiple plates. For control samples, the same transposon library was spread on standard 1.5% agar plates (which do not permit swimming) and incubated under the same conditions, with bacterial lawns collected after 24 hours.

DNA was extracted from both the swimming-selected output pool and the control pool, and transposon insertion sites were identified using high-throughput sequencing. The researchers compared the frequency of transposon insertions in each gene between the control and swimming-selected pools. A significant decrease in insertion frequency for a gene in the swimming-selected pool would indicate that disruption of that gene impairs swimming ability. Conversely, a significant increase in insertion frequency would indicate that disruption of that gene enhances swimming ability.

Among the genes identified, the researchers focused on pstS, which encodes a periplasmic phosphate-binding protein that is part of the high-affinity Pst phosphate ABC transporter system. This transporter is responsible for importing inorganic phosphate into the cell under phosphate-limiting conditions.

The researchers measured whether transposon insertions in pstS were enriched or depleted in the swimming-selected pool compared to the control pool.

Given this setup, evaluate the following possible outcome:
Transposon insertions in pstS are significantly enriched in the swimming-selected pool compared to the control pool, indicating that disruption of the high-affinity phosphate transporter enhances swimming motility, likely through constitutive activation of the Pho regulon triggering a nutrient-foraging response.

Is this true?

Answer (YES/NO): NO